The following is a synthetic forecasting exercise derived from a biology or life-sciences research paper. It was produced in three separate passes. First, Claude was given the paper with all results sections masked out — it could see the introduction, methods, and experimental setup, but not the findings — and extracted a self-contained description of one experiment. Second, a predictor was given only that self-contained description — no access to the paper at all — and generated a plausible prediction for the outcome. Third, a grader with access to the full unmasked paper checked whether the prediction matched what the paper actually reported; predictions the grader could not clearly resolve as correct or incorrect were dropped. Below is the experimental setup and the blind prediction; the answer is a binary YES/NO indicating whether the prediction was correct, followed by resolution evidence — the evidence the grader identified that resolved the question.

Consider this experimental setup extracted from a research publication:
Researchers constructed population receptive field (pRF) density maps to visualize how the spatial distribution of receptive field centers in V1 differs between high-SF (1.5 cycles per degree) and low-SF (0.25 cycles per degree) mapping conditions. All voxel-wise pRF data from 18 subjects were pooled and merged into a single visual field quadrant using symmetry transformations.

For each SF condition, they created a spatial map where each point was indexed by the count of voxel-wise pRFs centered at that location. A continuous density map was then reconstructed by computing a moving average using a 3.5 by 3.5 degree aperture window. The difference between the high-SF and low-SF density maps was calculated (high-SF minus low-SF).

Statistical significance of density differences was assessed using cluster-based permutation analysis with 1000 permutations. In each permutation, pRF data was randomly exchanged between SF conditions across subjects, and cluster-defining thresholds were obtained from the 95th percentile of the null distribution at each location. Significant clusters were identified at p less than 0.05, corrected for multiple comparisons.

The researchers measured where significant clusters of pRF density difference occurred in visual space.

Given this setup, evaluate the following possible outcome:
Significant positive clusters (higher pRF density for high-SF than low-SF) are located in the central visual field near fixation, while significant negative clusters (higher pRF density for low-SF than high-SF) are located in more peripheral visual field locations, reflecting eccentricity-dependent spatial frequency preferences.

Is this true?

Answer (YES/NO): YES